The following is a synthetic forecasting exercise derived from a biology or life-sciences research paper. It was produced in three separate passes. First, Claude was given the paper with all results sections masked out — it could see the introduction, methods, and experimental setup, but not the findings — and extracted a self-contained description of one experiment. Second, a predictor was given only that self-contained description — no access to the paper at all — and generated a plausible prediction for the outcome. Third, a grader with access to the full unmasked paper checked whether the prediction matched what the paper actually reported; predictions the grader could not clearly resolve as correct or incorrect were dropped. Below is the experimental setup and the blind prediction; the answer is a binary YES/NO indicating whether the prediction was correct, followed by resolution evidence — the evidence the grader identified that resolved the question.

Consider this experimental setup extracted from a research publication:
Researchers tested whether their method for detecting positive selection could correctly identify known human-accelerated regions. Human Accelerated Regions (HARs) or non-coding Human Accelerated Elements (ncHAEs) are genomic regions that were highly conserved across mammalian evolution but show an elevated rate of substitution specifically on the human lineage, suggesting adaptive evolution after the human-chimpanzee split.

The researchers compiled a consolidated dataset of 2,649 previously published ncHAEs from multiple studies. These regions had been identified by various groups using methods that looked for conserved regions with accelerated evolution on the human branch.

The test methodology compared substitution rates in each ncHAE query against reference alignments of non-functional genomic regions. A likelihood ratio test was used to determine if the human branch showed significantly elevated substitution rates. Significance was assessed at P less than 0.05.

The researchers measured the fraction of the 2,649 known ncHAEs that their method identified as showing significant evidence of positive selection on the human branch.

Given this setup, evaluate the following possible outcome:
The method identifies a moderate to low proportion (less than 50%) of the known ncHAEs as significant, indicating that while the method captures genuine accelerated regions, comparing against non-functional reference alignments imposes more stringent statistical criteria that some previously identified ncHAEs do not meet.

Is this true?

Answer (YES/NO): YES